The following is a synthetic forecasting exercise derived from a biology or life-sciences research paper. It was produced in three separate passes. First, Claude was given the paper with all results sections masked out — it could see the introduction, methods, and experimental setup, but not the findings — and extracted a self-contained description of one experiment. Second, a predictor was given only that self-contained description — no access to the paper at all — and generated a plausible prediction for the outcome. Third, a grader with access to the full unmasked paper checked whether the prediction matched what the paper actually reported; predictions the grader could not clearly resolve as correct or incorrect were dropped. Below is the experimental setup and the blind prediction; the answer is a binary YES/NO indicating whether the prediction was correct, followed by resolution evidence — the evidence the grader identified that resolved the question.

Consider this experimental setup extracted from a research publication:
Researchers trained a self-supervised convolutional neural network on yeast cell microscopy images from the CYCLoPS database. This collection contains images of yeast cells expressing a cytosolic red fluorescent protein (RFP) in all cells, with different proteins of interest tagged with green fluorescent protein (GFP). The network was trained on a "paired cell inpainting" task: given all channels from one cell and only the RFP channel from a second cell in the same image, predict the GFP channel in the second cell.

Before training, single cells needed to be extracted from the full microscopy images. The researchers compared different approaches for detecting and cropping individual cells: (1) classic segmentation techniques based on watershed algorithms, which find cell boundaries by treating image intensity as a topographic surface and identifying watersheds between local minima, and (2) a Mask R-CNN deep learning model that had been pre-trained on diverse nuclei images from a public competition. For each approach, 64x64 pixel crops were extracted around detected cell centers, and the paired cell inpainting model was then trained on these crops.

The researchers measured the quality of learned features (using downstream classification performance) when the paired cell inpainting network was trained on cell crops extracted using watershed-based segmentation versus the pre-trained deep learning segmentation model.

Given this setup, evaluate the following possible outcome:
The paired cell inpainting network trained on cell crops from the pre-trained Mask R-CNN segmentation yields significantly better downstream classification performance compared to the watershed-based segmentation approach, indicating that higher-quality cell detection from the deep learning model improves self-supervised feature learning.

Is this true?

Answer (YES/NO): YES